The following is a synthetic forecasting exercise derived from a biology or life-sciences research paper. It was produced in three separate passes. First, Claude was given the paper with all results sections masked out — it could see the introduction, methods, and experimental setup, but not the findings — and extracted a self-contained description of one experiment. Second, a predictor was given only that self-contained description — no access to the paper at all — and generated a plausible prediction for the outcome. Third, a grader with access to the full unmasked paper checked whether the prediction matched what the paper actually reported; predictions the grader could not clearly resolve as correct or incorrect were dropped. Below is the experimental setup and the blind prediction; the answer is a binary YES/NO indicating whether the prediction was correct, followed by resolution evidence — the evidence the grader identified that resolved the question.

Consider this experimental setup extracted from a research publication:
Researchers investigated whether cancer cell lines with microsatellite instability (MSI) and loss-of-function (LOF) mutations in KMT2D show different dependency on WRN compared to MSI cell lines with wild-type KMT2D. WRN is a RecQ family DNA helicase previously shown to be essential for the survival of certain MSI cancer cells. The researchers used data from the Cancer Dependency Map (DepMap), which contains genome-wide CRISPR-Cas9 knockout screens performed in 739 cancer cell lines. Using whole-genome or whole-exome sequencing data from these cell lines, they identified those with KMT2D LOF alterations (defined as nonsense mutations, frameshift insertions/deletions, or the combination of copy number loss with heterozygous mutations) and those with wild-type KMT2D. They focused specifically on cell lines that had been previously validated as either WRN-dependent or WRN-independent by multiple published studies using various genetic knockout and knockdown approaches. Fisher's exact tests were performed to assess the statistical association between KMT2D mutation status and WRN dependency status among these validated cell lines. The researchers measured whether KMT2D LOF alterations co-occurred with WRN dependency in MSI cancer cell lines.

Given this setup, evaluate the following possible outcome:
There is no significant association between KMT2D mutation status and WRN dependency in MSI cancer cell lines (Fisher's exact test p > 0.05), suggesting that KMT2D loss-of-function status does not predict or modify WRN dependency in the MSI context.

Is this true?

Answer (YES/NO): NO